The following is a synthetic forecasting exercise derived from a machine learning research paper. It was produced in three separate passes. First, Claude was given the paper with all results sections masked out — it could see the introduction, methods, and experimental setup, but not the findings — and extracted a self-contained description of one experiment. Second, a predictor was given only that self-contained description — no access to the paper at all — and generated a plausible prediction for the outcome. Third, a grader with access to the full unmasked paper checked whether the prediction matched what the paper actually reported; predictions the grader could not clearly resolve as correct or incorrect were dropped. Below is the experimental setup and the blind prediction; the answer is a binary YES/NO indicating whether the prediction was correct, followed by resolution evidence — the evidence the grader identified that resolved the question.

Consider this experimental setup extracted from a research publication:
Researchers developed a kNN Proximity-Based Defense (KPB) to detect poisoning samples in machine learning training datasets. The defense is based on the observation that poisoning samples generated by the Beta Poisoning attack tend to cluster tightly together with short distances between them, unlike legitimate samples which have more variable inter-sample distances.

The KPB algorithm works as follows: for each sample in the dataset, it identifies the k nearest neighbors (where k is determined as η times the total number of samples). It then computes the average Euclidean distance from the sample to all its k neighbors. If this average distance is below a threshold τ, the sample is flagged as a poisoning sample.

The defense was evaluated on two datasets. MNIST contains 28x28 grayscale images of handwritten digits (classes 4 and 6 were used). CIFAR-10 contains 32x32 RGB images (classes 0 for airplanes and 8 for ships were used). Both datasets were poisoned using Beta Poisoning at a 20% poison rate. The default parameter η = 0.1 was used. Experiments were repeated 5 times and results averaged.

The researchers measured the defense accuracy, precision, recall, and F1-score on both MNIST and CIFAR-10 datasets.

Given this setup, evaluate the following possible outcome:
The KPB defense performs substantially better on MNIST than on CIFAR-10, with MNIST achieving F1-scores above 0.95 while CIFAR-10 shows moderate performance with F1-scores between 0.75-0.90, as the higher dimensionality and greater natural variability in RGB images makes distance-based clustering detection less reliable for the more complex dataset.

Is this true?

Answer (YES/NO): NO